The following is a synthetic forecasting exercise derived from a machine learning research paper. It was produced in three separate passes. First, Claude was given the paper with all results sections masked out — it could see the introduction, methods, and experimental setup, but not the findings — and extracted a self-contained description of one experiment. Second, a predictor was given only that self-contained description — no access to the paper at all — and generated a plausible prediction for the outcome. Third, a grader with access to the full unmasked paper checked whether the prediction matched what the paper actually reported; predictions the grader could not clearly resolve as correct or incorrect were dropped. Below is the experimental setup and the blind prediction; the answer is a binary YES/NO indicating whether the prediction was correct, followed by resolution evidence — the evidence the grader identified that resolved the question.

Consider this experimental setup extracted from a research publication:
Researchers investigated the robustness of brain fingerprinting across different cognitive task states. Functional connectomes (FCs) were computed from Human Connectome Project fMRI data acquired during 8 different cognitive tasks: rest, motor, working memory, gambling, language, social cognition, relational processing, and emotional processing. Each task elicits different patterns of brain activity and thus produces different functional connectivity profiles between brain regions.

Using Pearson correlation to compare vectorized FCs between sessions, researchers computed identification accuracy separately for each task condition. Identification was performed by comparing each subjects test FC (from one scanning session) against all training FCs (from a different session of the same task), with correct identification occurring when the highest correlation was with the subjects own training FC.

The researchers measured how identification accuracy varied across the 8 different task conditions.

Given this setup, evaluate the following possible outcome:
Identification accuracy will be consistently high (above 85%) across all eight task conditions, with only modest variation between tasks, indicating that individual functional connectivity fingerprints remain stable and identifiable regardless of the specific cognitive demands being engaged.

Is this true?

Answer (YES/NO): NO